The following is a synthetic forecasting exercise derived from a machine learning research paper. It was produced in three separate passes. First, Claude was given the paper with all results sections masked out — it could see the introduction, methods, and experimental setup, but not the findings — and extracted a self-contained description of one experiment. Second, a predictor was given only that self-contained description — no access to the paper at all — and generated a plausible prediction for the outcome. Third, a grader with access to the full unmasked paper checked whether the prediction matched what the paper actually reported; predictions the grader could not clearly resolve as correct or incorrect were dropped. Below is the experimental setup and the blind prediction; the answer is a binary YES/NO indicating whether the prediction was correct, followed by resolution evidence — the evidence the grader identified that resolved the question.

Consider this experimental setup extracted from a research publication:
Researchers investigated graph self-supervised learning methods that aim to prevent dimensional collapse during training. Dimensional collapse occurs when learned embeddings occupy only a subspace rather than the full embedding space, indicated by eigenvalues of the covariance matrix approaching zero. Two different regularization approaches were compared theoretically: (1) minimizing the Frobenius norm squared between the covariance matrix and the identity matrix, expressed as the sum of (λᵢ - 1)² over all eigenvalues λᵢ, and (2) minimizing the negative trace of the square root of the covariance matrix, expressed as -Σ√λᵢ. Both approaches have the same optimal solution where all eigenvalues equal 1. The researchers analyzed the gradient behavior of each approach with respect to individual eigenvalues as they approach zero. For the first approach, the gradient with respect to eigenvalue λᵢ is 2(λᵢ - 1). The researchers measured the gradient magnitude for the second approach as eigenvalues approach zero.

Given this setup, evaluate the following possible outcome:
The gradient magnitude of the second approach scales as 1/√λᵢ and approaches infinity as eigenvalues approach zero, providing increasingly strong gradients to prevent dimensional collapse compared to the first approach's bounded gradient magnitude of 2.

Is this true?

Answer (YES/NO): YES